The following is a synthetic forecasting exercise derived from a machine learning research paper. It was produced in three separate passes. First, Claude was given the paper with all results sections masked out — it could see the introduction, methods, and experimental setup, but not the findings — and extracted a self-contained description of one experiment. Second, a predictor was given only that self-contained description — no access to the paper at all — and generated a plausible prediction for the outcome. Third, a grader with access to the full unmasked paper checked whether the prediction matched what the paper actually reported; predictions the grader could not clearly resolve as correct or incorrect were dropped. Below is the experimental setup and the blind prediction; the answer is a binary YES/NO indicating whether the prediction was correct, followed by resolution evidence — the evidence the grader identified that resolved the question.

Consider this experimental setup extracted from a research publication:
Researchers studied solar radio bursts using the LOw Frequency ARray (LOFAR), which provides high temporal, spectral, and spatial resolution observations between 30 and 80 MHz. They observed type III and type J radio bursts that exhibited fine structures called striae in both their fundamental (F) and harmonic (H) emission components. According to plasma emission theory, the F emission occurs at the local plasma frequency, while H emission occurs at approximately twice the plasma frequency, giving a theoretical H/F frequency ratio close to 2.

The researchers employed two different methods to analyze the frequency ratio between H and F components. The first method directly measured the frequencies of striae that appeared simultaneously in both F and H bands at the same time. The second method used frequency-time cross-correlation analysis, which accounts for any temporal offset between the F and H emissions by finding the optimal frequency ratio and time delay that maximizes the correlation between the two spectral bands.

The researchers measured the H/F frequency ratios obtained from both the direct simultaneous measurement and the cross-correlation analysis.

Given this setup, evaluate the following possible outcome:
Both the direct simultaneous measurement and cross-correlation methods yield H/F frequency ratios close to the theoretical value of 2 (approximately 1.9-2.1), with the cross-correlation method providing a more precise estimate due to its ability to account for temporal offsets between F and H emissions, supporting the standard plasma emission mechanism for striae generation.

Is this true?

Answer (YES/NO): NO